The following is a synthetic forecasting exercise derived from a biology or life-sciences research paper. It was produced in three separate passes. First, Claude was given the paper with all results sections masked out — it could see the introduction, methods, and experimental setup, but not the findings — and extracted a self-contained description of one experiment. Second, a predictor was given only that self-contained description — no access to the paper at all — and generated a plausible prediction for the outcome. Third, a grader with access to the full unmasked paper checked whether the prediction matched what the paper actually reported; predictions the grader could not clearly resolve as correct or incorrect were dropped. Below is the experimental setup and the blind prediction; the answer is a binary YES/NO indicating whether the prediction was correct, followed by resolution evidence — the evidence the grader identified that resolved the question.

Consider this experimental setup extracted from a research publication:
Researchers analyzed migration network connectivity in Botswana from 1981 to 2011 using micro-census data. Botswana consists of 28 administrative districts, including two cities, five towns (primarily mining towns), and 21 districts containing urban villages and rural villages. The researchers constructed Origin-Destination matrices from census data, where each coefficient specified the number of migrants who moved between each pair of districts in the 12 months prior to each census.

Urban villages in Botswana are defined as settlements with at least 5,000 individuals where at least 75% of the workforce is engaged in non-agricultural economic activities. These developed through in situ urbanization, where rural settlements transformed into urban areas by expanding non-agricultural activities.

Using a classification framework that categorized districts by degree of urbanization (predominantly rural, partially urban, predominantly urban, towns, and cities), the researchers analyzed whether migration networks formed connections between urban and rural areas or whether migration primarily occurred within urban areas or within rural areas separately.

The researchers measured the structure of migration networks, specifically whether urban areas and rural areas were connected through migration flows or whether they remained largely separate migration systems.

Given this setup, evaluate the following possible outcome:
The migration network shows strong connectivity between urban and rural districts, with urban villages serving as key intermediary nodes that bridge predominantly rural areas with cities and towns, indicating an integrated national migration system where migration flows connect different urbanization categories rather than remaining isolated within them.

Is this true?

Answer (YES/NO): NO